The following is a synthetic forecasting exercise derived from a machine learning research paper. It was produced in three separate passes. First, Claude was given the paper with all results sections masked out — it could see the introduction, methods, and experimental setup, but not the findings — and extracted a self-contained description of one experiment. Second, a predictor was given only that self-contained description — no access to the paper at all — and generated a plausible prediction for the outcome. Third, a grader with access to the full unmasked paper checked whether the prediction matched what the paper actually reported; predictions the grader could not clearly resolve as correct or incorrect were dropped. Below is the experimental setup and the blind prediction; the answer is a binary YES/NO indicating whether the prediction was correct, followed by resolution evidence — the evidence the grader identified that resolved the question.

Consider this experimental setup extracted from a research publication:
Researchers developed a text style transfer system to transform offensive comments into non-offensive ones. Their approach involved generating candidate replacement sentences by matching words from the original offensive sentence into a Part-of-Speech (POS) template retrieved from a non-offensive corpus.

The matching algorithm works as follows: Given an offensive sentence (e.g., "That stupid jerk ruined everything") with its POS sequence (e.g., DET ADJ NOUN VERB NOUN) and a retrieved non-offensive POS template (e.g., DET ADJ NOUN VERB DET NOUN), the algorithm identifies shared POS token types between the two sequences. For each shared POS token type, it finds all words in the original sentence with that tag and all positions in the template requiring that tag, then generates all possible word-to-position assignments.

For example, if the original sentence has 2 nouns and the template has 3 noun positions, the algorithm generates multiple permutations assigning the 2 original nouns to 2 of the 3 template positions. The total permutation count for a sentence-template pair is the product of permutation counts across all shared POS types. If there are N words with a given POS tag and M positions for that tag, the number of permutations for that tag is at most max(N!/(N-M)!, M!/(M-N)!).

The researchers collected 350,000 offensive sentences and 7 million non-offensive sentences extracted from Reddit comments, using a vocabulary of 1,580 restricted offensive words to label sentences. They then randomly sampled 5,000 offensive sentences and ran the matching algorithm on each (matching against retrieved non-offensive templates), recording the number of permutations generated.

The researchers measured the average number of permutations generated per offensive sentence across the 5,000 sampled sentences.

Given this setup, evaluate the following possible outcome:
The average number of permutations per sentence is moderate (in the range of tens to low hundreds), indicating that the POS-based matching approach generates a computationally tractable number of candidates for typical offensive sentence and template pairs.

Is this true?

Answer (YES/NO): NO